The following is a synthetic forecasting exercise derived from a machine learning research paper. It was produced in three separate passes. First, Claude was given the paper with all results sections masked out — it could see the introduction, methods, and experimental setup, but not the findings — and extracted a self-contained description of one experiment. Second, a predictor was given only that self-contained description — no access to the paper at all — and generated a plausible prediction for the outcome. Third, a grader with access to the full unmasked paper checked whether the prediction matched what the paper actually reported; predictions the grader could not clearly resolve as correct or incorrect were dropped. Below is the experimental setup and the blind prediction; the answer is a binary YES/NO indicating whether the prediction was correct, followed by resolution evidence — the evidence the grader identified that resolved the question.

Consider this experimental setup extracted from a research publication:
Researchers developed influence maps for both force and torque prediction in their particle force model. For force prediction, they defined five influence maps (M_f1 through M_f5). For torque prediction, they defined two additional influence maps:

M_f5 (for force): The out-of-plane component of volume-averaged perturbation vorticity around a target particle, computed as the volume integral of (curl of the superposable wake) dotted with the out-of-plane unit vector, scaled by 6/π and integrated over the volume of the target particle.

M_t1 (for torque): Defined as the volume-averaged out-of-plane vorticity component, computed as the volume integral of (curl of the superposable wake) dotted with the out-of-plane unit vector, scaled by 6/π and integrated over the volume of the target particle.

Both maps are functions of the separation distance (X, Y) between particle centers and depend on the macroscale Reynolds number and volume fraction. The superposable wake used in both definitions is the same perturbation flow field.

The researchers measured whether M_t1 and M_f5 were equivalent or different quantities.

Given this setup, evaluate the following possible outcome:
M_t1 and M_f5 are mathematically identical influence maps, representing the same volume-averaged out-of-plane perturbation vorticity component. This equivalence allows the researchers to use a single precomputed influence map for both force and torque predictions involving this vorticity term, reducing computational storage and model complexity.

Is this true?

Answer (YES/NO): YES